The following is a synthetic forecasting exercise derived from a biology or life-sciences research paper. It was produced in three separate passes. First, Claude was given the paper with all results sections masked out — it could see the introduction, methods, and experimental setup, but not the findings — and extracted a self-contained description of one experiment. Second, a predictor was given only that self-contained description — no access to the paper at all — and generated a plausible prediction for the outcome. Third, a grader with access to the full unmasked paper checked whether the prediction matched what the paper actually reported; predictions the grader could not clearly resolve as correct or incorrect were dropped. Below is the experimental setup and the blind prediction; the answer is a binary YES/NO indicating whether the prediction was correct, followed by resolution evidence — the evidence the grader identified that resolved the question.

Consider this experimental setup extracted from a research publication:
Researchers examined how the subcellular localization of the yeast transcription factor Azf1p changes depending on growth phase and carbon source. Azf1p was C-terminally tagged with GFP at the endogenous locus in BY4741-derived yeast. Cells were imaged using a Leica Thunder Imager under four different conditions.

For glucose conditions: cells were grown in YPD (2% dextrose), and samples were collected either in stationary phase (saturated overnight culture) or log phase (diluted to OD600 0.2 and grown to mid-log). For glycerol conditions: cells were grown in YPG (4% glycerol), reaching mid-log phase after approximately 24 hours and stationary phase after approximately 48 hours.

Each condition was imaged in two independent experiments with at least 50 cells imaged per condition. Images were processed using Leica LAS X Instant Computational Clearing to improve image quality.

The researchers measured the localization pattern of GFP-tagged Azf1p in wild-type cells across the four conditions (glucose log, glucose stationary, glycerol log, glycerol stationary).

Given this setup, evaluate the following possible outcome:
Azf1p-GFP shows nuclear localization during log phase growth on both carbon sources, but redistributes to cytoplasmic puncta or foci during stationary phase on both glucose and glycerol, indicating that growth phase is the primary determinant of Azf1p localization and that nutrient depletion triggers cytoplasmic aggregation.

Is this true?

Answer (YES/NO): NO